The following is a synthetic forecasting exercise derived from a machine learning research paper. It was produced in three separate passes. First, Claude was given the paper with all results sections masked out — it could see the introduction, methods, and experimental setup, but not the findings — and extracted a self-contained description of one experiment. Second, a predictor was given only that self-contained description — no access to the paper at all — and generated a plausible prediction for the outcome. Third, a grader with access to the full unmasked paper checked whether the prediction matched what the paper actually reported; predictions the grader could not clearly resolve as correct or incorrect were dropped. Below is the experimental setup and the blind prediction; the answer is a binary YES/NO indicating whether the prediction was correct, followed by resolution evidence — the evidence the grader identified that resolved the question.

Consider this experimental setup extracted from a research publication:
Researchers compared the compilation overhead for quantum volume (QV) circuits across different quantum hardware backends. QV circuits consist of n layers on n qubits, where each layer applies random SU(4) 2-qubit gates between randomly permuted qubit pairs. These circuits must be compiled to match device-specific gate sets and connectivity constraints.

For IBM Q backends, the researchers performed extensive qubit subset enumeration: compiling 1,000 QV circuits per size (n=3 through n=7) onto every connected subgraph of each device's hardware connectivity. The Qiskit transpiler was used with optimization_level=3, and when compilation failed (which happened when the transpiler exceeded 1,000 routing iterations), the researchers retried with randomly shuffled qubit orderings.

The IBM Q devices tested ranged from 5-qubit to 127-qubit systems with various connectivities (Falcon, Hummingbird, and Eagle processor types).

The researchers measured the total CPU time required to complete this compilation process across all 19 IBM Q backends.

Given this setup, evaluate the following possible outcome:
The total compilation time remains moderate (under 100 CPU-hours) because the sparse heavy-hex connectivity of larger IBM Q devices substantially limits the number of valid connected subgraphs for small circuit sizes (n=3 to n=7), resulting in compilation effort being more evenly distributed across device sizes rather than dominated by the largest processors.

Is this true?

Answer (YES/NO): NO